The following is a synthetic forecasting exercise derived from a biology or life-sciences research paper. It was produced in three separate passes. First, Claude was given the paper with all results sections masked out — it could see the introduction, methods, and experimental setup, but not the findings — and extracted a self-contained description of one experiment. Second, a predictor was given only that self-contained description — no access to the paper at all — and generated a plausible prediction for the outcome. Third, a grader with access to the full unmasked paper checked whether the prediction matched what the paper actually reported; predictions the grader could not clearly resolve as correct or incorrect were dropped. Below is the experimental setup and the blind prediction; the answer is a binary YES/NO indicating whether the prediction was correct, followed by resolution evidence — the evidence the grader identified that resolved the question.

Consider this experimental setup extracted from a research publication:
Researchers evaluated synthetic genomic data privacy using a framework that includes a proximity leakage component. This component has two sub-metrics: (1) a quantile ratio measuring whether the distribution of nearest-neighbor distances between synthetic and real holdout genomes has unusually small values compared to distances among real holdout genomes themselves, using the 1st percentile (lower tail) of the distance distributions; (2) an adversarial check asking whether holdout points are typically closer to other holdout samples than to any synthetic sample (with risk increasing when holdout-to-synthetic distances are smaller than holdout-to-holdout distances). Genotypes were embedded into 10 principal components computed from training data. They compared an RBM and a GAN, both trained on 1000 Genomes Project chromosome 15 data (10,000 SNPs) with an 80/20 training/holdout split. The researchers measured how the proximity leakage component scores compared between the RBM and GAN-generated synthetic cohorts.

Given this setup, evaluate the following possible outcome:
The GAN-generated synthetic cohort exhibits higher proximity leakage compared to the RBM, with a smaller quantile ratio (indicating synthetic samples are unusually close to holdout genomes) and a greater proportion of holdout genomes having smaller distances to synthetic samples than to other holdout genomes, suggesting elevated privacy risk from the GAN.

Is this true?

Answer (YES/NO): NO